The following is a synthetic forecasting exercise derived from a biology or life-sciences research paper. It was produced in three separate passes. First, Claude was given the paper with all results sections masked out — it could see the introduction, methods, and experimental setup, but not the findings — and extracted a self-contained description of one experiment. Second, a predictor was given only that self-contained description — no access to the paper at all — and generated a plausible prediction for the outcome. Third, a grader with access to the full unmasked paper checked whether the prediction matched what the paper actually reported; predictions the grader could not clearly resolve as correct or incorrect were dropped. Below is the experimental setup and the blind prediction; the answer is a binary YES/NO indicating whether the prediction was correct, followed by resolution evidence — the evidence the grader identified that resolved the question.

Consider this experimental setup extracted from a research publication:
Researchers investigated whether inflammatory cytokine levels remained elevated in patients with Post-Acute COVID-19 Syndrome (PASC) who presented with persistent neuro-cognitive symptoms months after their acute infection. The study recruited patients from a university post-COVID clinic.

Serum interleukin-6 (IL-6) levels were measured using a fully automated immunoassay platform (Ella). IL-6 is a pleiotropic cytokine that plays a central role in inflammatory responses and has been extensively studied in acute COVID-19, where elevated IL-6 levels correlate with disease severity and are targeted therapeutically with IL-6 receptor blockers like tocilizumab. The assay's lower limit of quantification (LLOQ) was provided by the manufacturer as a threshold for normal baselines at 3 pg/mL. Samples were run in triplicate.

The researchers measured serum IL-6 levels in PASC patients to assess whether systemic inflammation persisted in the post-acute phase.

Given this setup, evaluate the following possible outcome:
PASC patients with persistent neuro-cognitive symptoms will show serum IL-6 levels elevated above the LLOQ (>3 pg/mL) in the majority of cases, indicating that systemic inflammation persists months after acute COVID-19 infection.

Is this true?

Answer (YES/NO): NO